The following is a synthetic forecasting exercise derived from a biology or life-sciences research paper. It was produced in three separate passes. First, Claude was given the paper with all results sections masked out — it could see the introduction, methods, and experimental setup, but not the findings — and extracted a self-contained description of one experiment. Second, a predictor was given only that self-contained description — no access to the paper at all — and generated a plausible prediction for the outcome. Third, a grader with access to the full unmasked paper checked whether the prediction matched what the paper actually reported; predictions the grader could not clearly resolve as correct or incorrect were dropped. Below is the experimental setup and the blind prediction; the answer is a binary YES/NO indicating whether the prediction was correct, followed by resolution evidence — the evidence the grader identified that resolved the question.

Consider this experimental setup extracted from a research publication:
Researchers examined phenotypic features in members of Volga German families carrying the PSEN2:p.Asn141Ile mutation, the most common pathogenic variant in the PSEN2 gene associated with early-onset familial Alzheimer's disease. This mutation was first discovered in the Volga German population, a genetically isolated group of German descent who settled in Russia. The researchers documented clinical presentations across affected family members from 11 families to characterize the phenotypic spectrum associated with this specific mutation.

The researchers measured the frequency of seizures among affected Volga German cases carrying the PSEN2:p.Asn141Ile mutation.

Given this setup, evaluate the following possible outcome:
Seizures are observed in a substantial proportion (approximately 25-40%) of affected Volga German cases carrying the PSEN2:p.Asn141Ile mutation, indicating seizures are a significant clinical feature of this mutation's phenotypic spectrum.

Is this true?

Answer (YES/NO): YES